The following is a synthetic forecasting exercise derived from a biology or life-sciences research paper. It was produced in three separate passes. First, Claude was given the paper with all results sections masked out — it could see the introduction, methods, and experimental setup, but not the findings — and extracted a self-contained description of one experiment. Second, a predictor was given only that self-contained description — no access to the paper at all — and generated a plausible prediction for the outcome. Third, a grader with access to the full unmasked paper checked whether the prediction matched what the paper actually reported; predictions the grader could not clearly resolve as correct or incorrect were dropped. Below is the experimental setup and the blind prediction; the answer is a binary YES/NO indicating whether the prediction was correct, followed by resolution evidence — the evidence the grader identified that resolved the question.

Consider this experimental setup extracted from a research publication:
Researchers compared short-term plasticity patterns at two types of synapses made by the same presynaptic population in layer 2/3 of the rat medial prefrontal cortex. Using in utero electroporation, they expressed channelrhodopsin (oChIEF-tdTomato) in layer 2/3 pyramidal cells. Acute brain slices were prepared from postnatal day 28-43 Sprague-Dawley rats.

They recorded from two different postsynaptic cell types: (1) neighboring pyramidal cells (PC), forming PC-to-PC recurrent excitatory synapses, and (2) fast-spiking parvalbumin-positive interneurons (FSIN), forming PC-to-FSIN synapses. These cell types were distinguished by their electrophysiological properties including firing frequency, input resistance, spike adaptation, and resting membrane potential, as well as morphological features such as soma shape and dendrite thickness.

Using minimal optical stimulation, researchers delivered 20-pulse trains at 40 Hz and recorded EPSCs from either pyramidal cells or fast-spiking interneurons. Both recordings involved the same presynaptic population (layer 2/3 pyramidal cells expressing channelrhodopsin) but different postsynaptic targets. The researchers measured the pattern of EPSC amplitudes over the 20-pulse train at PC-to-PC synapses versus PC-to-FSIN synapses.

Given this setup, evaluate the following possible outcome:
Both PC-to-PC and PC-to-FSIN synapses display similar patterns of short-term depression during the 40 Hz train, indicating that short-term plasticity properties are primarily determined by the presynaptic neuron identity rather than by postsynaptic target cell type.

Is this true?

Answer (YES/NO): NO